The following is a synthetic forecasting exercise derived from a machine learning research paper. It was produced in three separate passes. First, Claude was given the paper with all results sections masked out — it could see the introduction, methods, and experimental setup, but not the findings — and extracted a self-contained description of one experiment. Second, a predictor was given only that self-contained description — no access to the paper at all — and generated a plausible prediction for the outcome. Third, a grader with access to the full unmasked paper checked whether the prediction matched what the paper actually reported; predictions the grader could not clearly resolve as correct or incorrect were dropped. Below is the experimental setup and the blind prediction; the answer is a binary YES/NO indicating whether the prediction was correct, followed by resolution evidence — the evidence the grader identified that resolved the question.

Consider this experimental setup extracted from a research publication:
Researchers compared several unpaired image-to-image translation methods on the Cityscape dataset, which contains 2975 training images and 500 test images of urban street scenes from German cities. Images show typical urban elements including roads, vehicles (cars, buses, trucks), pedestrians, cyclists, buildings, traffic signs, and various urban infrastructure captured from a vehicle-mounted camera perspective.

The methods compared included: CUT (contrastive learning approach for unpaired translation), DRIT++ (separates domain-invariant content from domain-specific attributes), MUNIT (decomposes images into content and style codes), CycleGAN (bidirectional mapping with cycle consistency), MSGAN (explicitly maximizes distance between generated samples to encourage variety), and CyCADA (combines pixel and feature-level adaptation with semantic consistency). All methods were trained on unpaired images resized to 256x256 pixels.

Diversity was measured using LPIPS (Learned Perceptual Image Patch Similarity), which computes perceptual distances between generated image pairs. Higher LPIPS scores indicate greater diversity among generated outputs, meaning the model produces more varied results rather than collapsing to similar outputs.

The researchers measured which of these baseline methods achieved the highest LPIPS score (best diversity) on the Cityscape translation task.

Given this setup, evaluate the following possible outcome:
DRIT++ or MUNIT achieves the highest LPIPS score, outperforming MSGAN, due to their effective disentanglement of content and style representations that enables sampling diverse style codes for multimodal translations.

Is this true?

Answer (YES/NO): NO